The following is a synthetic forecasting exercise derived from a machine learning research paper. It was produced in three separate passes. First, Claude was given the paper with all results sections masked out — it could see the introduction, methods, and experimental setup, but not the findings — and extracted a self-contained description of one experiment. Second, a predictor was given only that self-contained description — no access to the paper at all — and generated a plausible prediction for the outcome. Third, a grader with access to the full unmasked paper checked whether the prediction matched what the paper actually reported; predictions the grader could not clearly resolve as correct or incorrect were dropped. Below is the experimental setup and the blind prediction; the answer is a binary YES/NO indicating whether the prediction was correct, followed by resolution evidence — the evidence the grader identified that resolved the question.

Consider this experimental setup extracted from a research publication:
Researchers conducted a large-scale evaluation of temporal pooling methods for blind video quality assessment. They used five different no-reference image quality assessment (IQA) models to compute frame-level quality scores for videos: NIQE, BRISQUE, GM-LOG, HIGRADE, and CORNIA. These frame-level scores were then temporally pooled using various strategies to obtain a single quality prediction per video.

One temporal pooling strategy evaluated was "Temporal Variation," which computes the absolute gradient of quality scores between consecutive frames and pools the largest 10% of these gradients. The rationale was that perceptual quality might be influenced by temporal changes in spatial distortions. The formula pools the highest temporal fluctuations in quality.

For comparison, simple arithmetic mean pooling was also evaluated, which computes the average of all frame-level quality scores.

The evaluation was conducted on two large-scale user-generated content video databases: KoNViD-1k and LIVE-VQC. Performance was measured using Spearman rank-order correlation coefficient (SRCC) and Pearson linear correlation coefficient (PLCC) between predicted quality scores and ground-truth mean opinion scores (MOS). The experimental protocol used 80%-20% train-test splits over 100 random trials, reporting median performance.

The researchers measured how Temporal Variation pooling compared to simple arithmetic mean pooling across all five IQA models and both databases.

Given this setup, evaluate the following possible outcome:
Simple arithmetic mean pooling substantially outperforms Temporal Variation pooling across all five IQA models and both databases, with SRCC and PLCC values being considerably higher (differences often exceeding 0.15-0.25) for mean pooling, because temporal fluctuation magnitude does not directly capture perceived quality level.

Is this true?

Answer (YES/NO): NO